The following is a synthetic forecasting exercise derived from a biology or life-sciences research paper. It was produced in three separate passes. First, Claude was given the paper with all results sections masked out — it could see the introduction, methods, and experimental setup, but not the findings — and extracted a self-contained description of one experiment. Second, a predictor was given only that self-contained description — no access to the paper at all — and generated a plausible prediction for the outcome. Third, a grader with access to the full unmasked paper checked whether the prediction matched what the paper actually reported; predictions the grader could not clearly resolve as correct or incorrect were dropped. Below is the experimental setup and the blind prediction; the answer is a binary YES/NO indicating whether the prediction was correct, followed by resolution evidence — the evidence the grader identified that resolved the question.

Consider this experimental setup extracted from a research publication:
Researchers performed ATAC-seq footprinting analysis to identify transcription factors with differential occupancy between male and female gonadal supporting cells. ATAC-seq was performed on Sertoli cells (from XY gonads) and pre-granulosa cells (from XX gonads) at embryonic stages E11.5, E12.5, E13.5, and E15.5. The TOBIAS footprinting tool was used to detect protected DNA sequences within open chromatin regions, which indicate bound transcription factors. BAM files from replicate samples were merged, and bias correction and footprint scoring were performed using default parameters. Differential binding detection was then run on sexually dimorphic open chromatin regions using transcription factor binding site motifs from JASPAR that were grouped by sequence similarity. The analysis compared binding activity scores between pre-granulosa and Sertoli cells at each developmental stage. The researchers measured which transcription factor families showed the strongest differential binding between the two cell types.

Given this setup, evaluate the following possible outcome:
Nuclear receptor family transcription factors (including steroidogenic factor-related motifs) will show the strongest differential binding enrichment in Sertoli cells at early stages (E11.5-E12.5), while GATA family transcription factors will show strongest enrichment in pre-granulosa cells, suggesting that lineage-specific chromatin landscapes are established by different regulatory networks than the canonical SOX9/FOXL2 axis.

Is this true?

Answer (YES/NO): NO